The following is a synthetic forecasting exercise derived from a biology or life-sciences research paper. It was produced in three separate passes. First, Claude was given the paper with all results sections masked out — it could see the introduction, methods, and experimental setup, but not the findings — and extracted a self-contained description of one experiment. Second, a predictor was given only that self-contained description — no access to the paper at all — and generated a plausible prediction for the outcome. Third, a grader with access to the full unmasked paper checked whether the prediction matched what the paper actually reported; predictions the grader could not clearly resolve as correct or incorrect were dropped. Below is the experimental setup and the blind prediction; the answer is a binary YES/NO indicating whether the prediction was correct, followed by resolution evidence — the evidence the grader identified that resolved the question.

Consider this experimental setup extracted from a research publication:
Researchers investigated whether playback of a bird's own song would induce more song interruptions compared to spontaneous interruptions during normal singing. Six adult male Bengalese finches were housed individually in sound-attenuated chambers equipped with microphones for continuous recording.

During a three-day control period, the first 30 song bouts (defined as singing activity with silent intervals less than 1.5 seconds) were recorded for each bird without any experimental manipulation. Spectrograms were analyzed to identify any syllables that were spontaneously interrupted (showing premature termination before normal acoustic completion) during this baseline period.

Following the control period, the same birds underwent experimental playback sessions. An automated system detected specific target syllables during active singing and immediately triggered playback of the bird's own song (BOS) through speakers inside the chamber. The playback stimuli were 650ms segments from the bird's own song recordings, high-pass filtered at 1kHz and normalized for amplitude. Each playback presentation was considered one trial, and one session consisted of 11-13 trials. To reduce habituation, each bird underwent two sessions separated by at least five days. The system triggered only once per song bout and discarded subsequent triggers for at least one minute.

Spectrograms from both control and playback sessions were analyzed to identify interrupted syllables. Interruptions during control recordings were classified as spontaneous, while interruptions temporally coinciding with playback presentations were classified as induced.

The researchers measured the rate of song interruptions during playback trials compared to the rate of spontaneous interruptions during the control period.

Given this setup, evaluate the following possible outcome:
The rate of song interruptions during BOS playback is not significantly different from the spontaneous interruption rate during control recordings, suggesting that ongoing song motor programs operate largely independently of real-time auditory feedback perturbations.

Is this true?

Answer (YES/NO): NO